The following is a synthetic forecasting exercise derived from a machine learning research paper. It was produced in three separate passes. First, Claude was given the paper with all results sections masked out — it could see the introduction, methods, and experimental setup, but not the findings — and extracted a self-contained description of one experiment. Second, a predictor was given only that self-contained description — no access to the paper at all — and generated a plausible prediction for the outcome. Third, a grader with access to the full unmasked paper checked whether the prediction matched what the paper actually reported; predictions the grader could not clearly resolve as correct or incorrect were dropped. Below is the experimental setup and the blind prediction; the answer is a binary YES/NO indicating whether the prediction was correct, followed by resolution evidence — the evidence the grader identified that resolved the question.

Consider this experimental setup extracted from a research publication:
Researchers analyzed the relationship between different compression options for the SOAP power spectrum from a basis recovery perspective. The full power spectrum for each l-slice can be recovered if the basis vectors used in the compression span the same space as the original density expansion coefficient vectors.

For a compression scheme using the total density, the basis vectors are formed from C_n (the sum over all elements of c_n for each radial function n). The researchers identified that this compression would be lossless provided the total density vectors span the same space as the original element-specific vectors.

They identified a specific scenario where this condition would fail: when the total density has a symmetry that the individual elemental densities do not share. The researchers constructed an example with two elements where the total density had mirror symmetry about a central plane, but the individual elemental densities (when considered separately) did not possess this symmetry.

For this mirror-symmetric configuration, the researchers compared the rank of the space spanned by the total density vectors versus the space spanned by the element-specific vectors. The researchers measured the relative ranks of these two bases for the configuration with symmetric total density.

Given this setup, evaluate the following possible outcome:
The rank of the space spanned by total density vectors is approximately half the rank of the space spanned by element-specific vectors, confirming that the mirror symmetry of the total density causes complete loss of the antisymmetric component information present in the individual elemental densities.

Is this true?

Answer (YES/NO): YES